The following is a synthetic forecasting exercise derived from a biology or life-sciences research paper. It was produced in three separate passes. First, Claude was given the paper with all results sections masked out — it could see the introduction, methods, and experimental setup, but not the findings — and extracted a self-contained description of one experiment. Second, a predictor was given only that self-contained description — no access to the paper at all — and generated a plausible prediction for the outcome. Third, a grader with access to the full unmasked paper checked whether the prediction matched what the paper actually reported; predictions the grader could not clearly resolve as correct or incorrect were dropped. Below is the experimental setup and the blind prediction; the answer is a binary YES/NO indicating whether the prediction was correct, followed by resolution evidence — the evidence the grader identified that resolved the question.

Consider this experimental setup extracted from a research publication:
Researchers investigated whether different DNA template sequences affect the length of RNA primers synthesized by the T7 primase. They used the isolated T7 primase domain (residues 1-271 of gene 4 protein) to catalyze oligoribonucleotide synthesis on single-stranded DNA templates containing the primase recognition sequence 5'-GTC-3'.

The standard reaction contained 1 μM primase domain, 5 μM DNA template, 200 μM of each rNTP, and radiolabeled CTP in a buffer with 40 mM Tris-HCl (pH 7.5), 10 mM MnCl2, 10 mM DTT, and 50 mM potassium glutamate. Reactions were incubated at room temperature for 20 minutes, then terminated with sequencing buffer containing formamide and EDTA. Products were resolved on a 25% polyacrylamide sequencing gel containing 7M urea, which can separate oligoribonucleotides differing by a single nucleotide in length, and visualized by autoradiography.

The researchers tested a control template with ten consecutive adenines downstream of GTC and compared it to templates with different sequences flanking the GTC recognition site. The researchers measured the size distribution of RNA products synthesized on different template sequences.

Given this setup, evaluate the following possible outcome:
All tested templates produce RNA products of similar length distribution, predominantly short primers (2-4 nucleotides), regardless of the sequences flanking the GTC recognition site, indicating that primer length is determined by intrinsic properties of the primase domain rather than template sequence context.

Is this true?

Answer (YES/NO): NO